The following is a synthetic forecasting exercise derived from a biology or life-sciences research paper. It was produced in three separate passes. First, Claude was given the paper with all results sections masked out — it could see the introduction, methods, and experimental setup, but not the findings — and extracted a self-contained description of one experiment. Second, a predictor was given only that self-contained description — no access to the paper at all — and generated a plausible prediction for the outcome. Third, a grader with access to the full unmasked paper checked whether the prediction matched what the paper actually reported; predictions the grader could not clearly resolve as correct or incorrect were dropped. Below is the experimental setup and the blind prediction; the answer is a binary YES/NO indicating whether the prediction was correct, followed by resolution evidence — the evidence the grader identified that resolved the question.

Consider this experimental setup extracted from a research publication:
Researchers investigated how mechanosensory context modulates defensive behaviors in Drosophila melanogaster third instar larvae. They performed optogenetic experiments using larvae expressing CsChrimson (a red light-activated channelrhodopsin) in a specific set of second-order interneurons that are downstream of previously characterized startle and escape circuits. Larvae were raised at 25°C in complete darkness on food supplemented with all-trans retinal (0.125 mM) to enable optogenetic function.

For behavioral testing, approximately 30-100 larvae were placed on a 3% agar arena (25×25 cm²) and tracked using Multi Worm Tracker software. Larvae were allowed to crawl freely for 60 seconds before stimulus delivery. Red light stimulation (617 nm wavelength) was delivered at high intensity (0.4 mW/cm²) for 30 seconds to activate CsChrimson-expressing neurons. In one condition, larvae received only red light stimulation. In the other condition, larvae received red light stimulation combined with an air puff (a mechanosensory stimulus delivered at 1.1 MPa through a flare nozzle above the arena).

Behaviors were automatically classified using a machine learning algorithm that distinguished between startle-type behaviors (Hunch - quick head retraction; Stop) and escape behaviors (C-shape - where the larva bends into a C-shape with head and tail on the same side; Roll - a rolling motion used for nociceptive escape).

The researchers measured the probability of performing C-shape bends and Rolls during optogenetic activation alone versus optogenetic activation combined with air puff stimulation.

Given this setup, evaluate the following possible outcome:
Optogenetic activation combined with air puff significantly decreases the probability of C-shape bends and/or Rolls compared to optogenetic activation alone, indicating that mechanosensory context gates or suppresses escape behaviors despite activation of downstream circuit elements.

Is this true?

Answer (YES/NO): YES